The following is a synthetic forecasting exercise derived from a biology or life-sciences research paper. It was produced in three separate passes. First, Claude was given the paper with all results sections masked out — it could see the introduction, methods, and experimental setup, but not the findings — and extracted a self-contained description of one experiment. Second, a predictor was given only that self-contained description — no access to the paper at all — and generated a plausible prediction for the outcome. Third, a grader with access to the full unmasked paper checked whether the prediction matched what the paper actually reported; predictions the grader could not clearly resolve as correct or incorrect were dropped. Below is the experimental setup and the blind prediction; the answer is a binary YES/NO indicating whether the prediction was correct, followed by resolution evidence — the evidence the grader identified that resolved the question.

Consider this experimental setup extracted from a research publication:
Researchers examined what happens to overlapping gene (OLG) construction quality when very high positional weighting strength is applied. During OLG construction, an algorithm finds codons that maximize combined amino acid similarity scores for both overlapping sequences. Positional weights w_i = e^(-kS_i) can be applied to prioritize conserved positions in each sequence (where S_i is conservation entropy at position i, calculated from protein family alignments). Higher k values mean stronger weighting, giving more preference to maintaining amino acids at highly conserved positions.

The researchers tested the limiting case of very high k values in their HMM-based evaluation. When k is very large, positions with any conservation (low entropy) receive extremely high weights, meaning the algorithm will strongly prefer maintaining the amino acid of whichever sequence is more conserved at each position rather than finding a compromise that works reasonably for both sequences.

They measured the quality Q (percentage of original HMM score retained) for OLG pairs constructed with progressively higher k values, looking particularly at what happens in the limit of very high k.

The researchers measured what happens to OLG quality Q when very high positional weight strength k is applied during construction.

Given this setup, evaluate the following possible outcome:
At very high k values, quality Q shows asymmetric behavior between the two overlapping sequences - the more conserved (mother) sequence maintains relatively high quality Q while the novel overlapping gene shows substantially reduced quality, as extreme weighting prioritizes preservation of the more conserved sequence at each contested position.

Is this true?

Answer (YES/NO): NO